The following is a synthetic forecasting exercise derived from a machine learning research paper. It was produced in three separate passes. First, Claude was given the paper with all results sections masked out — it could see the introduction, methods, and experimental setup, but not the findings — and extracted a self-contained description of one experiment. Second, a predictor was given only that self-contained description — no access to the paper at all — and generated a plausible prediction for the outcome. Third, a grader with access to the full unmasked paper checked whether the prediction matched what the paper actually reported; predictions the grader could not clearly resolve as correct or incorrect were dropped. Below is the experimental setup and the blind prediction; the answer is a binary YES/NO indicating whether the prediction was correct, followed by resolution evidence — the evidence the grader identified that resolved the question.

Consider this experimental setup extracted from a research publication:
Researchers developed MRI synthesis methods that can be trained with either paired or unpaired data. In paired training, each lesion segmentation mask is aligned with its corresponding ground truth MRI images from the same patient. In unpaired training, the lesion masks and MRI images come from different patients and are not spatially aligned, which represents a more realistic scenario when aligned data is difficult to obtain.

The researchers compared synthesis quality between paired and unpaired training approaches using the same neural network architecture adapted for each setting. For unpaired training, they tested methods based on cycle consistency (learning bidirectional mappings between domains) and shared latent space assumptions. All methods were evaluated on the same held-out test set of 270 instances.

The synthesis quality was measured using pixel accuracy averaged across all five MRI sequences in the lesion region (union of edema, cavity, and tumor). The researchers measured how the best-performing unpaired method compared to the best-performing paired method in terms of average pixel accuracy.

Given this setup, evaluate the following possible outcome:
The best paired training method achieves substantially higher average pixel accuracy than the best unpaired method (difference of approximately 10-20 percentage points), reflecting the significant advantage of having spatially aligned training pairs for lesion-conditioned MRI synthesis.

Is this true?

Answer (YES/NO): YES